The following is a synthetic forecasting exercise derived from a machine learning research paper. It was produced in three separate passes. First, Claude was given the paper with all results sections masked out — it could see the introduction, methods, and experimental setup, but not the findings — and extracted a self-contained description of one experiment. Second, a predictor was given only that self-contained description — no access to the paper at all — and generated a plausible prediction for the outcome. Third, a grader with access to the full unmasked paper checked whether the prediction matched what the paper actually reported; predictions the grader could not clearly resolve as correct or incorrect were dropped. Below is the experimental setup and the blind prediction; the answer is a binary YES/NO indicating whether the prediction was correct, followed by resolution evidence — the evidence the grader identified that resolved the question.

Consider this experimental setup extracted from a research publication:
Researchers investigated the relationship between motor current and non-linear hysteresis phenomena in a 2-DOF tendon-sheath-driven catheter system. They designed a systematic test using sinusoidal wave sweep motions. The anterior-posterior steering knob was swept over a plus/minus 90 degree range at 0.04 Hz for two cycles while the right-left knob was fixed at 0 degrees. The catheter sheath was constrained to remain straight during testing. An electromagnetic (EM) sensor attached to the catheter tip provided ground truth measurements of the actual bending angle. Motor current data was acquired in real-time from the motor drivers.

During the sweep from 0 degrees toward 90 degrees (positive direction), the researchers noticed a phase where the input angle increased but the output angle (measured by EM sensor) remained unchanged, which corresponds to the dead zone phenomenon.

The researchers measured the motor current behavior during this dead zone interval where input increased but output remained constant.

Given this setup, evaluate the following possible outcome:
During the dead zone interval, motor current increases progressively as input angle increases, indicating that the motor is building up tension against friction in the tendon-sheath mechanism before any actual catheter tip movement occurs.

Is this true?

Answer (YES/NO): NO